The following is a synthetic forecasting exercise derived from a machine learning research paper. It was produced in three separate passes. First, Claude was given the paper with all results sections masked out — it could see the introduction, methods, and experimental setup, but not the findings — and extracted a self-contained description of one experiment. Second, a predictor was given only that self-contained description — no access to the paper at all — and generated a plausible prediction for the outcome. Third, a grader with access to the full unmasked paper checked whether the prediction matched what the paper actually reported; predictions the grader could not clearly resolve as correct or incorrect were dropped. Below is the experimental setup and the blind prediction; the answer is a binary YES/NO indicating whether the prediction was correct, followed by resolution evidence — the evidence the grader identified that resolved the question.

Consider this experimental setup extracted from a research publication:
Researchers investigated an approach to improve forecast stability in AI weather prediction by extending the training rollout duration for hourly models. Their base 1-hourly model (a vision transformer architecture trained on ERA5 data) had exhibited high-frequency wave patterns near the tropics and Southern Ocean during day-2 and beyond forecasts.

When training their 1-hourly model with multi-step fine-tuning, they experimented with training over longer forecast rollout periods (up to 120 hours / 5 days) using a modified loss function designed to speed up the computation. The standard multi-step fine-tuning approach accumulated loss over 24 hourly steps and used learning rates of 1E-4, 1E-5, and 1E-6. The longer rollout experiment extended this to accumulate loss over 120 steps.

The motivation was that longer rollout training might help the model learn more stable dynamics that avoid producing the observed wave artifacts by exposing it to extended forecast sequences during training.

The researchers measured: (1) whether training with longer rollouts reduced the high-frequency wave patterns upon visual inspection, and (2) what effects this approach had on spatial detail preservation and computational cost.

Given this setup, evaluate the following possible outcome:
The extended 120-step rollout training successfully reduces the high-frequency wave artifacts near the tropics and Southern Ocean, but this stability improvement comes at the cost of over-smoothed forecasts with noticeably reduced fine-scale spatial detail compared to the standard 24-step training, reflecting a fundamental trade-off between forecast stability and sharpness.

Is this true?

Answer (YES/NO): NO